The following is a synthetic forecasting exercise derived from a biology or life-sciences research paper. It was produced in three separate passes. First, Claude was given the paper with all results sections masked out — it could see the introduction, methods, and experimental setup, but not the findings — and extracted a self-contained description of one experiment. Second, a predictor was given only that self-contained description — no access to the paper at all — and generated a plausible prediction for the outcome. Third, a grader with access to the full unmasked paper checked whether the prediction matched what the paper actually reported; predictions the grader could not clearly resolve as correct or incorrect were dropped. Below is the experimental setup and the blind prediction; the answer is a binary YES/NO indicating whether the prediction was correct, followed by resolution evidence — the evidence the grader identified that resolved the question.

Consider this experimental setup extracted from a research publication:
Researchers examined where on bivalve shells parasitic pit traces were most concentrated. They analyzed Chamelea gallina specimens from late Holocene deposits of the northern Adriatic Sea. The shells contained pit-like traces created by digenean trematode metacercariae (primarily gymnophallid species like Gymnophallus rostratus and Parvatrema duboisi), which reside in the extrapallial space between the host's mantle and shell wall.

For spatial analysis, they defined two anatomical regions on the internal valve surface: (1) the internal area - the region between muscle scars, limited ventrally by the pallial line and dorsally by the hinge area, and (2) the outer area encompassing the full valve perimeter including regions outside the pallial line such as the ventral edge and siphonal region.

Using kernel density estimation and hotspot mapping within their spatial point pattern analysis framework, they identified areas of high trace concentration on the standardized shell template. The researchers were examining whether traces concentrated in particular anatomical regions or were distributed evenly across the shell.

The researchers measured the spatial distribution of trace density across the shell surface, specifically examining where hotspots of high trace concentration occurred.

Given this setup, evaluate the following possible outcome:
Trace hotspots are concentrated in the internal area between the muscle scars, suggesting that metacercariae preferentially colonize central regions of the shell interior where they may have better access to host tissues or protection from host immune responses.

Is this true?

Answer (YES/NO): NO